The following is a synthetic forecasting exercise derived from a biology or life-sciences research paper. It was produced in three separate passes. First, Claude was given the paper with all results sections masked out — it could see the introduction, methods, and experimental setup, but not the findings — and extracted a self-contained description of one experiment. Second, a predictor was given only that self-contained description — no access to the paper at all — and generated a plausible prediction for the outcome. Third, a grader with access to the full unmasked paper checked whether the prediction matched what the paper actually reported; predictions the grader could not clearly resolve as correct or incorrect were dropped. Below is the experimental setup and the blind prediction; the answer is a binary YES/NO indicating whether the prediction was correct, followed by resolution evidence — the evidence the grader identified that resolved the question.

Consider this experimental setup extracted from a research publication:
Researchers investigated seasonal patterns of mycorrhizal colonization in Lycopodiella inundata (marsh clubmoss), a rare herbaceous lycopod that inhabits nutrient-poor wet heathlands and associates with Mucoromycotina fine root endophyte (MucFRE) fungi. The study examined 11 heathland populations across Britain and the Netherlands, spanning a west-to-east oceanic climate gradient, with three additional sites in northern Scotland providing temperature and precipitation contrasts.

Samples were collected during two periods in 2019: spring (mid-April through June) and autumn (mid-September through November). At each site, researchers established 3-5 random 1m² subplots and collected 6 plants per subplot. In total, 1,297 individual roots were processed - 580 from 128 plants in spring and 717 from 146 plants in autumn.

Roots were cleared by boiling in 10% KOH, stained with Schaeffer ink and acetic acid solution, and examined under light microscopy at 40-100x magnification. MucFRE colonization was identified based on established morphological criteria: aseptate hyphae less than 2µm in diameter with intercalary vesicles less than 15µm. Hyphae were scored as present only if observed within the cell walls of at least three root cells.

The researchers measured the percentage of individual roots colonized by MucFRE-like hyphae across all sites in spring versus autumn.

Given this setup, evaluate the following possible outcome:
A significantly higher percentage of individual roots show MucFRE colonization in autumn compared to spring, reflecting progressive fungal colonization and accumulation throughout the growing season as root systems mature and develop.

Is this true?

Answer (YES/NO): YES